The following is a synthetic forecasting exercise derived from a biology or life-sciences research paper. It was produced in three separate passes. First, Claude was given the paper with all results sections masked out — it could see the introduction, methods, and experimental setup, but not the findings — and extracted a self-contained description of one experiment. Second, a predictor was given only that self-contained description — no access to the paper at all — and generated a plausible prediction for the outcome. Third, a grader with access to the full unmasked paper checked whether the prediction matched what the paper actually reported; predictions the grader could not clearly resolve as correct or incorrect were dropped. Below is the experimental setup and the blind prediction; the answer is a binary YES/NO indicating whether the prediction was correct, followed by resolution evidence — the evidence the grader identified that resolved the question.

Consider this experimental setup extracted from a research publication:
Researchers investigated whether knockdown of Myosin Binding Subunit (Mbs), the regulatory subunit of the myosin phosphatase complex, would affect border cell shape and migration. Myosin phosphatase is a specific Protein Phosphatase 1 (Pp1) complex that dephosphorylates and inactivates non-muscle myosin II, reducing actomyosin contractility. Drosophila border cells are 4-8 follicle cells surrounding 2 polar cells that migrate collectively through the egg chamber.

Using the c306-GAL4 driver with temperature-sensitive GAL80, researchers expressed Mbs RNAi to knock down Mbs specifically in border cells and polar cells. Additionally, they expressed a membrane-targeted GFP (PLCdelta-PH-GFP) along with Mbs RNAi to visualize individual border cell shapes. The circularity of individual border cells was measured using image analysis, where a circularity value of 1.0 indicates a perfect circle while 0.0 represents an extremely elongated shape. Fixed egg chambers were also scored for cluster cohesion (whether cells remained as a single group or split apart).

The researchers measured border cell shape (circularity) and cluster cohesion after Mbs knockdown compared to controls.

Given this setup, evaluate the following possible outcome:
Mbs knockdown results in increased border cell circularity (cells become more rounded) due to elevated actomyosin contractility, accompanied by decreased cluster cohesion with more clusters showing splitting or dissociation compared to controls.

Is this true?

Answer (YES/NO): YES